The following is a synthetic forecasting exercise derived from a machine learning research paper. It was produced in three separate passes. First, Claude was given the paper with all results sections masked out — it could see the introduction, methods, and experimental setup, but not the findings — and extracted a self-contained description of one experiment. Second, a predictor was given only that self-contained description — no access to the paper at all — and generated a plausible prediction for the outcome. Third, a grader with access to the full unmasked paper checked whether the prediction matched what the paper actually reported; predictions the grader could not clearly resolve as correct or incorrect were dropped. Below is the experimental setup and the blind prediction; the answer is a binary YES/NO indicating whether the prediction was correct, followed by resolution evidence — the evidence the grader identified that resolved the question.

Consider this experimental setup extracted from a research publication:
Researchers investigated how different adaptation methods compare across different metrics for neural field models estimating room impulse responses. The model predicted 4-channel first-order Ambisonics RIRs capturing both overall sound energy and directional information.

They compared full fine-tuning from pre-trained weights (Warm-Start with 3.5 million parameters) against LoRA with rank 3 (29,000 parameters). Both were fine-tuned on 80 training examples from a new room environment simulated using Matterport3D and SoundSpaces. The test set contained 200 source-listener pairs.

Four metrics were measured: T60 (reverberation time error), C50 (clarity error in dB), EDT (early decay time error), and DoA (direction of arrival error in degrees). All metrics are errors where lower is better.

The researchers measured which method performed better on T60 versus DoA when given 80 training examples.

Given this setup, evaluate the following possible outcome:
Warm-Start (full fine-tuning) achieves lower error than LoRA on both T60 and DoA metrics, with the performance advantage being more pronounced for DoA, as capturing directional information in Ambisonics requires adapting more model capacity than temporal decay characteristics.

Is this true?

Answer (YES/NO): NO